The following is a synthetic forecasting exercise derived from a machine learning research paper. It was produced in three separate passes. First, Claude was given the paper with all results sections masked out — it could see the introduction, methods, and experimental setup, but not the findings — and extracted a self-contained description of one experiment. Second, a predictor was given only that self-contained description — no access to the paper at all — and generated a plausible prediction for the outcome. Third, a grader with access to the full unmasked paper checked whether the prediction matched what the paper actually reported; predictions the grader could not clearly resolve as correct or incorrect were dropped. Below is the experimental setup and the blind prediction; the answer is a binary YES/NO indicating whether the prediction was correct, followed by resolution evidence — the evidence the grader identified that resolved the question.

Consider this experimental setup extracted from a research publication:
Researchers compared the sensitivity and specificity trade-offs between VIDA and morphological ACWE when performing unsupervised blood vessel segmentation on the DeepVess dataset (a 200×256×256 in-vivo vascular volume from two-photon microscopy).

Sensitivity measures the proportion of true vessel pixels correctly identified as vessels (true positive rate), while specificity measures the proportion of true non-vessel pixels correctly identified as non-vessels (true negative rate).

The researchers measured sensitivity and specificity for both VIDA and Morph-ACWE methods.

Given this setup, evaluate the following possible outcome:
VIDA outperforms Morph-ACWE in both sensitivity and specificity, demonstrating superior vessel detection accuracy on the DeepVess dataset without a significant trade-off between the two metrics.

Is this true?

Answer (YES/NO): NO